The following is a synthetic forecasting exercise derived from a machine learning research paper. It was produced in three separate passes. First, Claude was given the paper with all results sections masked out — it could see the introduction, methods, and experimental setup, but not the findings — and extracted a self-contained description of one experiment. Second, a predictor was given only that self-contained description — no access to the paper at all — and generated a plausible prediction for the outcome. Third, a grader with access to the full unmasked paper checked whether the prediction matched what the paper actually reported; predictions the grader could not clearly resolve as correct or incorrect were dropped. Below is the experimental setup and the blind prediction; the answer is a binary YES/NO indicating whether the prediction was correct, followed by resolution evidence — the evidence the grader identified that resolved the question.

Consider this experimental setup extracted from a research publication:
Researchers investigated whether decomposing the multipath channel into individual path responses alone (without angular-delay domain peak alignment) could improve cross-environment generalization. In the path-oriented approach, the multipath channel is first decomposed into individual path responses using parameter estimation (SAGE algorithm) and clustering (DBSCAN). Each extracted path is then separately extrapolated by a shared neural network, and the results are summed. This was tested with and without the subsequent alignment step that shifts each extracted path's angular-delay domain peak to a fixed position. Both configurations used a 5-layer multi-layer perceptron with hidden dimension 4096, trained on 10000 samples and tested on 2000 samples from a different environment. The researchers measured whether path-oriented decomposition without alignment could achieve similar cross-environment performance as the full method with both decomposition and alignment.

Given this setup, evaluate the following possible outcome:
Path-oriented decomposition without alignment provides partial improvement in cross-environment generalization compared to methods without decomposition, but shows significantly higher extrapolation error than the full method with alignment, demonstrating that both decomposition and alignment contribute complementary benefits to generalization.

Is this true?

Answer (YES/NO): YES